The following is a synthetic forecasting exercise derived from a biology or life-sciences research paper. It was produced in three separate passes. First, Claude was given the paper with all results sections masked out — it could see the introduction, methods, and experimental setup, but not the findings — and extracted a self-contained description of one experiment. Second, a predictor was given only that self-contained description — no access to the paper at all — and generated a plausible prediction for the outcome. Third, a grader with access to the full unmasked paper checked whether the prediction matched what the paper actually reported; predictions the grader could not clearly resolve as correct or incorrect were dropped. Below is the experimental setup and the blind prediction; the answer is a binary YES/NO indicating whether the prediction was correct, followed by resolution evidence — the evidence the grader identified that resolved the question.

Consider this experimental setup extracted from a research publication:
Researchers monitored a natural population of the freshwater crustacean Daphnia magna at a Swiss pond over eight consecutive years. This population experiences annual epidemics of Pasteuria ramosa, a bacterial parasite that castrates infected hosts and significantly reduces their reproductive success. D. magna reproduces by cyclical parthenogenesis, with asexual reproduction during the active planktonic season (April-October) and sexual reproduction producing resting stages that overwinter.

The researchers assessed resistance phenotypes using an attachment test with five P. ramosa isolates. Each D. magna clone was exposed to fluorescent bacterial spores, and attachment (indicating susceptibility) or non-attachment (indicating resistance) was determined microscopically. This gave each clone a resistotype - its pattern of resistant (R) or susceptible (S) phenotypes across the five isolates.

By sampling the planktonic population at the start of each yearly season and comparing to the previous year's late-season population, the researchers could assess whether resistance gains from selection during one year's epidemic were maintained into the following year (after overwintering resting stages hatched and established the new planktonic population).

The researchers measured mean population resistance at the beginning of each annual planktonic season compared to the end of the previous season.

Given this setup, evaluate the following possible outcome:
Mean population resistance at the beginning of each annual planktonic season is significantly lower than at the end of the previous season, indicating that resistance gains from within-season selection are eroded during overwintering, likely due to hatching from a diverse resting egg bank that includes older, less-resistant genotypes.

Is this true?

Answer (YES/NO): NO